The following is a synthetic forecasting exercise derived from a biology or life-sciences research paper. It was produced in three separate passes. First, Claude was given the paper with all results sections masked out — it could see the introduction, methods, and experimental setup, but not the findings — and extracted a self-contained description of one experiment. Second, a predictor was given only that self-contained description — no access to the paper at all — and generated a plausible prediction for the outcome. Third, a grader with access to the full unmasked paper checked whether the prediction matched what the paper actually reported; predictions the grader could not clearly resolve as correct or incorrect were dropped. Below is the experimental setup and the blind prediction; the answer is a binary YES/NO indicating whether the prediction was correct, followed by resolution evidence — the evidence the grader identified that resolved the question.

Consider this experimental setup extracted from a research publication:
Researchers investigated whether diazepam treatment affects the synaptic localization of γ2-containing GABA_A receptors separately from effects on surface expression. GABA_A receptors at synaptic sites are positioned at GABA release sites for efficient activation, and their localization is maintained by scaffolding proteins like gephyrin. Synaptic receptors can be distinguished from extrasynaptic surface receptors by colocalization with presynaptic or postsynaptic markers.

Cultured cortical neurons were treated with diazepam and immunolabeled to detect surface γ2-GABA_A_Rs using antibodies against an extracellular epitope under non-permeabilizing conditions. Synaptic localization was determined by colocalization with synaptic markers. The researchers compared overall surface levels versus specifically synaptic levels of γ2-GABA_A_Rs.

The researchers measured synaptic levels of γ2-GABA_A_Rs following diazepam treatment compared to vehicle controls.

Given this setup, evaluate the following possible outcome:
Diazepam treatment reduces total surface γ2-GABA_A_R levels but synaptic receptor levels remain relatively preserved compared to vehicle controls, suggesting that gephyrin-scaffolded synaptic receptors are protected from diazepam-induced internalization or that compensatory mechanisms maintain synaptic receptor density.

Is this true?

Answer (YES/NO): NO